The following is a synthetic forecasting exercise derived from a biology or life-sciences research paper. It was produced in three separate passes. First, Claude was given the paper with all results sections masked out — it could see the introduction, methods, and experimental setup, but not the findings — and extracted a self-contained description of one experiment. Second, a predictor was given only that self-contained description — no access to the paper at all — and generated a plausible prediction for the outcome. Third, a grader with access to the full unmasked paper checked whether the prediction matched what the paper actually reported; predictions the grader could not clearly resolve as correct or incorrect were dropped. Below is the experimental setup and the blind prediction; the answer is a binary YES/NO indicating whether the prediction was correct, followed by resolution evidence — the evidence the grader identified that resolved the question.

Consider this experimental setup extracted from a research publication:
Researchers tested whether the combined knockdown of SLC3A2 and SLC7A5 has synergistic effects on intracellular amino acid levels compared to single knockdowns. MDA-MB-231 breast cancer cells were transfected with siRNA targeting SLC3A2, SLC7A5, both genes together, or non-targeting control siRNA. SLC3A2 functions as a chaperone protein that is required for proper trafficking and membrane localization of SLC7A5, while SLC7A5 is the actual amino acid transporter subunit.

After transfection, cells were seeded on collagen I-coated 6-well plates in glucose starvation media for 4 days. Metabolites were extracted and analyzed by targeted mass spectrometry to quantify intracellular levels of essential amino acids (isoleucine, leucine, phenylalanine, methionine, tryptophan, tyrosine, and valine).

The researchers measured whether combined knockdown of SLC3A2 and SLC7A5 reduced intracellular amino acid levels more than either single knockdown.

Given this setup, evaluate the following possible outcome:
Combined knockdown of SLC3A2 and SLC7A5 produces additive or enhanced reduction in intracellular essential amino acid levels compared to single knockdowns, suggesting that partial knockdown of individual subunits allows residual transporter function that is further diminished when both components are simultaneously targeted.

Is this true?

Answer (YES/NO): YES